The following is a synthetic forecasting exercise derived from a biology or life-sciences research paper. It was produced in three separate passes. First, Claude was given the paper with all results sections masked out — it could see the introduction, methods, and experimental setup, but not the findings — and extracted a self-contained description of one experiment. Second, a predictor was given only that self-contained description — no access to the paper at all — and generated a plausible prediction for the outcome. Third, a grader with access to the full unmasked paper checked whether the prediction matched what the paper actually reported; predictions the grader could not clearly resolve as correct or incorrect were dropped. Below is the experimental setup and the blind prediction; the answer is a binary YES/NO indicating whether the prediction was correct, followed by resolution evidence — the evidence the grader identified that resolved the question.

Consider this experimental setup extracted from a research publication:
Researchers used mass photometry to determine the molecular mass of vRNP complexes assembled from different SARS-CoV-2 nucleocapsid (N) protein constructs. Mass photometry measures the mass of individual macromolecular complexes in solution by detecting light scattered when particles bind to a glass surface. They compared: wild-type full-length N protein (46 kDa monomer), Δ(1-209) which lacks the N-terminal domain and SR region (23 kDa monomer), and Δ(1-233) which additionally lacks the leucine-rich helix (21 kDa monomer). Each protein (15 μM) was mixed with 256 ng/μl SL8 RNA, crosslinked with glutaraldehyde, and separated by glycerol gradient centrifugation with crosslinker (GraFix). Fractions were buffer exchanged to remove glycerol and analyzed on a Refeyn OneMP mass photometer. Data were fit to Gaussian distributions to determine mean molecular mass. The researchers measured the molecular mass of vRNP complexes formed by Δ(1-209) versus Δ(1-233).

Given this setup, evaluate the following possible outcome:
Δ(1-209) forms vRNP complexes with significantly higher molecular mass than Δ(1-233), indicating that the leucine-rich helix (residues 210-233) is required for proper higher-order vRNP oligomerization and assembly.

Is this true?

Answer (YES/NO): YES